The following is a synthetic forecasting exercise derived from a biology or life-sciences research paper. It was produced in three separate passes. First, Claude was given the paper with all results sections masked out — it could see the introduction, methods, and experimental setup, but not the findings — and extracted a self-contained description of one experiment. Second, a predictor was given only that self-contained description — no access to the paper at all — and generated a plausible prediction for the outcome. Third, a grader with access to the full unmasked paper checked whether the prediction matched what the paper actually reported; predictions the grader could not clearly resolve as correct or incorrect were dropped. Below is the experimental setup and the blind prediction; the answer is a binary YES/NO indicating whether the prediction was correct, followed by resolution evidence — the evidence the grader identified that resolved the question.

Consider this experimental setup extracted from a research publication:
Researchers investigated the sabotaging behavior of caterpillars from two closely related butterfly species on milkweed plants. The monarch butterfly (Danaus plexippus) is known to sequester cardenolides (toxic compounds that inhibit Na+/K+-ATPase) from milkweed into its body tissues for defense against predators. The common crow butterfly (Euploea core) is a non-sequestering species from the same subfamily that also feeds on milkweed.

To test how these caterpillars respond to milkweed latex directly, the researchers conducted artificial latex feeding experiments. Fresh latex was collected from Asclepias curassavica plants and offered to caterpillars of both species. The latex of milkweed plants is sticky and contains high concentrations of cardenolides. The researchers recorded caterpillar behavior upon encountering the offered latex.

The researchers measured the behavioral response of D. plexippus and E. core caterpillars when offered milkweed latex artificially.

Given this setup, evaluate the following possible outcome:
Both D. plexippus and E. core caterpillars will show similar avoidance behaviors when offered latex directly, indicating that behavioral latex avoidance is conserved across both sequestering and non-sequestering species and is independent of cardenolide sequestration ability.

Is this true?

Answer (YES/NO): NO